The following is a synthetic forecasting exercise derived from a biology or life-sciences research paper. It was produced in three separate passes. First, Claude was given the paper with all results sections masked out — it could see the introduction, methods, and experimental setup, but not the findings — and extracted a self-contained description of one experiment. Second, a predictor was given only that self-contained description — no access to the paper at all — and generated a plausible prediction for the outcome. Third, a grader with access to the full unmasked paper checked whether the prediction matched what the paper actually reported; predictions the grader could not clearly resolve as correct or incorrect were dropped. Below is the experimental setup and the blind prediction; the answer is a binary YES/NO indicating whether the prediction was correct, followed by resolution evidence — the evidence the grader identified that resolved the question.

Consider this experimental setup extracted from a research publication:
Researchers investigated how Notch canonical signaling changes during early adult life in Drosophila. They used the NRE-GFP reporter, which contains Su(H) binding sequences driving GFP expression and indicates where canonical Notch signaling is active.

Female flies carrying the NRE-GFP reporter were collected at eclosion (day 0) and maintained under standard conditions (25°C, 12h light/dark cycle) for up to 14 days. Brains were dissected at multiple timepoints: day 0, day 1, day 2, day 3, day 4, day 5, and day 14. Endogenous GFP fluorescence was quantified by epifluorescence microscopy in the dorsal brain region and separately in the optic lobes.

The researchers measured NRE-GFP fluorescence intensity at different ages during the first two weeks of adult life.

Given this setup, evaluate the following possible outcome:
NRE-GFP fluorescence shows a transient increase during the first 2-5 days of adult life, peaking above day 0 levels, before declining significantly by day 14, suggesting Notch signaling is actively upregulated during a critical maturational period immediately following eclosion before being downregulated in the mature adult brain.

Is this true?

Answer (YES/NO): NO